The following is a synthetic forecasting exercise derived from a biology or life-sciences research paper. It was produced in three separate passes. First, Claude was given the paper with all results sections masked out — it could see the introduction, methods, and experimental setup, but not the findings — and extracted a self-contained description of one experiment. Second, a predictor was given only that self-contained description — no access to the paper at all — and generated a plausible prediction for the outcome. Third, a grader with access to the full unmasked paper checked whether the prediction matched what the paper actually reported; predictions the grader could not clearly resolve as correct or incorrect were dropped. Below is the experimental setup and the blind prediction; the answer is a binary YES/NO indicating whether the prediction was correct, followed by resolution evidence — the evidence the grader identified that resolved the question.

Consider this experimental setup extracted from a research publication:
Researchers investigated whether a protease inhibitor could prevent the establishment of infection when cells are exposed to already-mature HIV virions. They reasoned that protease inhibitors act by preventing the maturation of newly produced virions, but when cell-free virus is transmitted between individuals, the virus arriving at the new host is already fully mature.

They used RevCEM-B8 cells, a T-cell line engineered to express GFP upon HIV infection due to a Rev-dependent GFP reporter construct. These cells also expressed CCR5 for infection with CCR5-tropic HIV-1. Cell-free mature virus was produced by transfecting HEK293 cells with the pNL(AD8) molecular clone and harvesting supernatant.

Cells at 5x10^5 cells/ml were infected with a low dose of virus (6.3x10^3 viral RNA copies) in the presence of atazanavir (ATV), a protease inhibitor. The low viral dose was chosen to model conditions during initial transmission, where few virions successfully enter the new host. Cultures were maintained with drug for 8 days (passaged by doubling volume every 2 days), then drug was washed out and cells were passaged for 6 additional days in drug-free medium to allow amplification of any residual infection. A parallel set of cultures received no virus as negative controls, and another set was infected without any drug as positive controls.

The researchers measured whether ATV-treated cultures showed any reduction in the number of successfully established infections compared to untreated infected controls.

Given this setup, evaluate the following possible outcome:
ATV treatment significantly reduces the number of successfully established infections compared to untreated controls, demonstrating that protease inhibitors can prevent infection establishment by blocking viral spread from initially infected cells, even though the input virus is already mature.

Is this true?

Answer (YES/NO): NO